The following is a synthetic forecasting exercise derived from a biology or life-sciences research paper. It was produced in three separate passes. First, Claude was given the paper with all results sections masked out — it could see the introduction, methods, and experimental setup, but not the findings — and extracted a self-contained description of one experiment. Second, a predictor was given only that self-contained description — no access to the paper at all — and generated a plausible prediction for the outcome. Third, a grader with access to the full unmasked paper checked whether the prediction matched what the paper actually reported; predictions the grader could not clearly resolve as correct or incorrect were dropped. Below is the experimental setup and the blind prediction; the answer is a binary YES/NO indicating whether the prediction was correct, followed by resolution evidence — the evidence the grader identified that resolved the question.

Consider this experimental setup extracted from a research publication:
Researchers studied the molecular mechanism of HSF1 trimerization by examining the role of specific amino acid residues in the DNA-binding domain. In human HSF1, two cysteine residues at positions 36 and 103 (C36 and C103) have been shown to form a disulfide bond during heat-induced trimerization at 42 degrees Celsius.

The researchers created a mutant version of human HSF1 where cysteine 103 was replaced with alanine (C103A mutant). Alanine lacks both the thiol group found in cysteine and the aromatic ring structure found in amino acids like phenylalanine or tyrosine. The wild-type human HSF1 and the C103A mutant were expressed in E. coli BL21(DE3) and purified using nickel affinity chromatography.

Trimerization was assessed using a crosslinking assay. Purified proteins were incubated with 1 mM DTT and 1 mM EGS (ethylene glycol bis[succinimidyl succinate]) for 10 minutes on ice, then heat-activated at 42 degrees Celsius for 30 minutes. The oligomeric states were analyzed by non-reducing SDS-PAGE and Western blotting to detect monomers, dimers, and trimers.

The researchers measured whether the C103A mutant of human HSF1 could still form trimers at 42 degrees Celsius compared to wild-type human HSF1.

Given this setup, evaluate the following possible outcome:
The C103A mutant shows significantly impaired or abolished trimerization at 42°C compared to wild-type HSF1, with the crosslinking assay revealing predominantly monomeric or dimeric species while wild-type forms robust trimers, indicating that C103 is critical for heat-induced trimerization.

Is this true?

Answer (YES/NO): YES